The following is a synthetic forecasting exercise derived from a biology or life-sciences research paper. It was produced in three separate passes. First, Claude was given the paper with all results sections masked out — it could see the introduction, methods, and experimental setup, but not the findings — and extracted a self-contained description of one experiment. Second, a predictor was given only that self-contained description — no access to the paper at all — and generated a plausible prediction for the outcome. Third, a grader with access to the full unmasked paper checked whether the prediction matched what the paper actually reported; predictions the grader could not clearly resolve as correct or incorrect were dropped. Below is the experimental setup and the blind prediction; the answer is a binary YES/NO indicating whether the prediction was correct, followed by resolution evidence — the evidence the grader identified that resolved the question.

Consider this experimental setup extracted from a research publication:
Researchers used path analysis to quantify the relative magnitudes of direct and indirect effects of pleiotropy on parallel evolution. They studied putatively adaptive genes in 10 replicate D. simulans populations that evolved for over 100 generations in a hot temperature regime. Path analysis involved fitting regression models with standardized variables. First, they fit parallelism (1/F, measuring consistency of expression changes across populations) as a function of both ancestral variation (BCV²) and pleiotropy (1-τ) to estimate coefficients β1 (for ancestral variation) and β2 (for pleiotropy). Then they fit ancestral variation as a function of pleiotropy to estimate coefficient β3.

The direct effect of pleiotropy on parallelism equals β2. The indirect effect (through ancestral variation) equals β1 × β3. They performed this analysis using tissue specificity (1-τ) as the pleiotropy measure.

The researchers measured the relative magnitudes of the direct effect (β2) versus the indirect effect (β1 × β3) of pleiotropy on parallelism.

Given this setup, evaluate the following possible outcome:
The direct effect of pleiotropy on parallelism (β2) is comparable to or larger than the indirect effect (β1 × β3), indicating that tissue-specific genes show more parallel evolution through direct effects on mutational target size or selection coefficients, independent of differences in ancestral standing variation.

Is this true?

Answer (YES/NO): YES